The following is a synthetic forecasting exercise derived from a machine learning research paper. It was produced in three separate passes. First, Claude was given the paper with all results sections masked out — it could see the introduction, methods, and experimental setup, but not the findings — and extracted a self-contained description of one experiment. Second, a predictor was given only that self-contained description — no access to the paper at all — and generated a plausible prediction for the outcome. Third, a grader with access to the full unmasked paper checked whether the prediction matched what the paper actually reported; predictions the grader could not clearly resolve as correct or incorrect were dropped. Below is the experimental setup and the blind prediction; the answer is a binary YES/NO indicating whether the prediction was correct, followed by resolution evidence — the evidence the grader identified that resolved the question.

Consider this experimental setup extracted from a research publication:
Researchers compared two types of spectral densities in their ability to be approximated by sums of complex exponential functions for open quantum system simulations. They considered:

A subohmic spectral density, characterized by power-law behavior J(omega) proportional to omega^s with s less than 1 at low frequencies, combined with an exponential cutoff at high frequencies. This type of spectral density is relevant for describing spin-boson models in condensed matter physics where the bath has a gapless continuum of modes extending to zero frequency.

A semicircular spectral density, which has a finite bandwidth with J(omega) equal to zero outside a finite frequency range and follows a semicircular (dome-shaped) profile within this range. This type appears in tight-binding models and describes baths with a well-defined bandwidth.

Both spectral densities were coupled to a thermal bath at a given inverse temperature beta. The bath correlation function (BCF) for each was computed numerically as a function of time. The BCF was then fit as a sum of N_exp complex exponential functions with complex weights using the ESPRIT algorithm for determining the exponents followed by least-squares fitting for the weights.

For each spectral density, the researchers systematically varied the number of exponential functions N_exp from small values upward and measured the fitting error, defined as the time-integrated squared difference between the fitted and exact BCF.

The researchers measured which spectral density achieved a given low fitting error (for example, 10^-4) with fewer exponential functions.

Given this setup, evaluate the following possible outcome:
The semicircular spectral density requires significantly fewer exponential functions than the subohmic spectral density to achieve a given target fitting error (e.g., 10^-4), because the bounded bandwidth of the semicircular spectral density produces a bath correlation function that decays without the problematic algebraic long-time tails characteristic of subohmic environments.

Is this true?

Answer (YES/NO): NO